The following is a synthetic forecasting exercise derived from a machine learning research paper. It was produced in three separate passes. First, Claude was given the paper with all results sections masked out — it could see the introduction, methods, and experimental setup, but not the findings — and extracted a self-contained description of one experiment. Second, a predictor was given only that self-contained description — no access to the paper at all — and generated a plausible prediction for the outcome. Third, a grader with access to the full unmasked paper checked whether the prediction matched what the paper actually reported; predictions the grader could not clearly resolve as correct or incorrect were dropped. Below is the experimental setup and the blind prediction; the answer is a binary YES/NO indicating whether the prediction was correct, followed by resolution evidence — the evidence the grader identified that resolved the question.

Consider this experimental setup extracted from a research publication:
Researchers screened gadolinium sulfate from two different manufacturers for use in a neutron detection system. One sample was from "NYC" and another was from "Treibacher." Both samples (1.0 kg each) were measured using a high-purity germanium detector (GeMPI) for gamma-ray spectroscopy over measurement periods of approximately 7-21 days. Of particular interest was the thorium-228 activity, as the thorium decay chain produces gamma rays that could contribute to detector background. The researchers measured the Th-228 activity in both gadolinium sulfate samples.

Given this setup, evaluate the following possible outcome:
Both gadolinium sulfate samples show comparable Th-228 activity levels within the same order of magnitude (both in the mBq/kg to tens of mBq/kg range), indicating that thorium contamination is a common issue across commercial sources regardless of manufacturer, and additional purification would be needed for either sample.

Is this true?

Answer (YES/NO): NO